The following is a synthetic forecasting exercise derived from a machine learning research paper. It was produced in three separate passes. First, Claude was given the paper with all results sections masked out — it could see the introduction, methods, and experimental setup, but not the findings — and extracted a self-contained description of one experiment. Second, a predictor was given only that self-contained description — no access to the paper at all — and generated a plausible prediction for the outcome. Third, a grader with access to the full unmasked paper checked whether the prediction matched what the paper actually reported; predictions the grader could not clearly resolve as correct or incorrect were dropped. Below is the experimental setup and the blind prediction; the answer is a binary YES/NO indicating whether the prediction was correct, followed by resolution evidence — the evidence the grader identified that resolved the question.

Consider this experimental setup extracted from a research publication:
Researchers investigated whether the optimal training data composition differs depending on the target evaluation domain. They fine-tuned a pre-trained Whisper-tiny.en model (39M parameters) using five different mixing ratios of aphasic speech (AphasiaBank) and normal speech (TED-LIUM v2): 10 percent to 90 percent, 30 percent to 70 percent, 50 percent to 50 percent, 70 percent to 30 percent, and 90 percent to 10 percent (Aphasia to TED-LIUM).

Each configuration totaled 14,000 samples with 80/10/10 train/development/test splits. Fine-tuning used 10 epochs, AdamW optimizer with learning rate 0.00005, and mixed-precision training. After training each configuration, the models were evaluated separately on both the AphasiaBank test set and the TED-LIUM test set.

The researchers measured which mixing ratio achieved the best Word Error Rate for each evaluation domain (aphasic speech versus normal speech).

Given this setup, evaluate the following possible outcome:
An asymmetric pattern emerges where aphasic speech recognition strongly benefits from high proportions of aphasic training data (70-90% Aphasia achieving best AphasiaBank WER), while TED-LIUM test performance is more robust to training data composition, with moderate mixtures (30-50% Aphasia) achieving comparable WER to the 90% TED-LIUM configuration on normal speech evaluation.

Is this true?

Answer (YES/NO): NO